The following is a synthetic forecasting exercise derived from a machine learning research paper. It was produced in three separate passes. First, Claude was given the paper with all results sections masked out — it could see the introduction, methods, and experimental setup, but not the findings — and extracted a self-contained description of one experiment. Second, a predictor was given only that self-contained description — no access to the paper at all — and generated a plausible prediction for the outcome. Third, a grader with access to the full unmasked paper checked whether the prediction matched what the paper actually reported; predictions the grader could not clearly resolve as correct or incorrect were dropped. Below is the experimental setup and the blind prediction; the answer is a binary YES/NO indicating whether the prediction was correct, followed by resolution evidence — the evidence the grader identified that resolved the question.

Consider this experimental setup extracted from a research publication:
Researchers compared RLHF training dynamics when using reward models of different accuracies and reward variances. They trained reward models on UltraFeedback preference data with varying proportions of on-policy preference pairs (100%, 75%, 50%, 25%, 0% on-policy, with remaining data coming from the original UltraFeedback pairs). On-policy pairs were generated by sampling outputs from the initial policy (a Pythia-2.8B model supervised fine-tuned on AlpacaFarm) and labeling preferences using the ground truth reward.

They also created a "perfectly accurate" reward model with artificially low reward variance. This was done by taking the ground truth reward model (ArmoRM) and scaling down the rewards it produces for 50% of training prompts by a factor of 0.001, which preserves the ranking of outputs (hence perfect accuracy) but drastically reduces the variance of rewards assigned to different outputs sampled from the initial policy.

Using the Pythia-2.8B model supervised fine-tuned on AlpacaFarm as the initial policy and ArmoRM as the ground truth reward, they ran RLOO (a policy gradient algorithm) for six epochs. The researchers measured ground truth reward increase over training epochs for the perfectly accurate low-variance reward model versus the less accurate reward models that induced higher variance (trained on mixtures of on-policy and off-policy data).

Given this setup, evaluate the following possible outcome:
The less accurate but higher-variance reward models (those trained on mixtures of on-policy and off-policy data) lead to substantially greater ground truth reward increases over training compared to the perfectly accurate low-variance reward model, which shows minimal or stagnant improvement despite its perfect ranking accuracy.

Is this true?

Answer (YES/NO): YES